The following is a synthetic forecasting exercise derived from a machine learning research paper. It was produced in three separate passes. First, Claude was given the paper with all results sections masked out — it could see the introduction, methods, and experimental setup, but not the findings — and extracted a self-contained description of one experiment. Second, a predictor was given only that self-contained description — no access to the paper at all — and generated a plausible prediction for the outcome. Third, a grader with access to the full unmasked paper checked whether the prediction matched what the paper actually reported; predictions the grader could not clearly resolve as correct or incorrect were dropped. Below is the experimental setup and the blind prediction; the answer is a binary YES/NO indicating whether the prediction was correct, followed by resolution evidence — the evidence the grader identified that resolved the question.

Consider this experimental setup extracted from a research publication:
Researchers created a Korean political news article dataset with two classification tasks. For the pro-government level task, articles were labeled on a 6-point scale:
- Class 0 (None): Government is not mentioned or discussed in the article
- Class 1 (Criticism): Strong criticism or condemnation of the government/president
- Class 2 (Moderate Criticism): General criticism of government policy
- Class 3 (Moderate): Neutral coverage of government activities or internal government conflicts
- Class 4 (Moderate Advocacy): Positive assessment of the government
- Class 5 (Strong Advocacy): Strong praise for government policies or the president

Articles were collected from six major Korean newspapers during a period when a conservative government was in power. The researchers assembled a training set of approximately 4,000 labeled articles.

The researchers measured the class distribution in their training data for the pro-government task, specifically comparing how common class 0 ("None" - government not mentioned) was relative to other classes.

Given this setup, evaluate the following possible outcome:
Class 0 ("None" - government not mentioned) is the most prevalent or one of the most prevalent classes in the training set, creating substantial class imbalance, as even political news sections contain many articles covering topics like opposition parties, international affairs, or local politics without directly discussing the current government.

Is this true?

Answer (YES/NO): NO